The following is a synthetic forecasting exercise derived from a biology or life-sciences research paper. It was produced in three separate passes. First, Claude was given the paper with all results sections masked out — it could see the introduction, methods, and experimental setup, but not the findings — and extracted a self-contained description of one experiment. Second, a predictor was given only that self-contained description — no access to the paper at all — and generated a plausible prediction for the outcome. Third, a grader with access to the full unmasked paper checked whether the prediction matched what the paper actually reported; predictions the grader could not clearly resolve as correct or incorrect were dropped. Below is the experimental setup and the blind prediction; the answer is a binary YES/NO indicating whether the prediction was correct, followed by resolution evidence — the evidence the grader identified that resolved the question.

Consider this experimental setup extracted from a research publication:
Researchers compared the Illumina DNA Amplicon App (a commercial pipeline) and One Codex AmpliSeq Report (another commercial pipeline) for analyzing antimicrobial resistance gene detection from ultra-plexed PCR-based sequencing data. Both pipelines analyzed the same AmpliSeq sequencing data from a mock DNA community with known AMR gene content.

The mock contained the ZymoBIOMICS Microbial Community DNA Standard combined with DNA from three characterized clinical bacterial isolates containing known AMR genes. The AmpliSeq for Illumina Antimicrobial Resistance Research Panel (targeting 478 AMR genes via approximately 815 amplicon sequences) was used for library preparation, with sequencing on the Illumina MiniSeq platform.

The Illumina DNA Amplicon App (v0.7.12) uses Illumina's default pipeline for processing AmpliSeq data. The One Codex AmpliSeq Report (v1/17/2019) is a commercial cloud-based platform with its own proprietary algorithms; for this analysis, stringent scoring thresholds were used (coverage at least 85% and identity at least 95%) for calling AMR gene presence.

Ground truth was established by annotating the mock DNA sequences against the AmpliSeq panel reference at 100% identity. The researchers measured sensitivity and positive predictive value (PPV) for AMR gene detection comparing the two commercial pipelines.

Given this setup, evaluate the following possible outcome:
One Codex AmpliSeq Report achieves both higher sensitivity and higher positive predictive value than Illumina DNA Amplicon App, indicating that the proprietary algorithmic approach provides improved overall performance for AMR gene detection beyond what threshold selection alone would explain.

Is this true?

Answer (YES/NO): NO